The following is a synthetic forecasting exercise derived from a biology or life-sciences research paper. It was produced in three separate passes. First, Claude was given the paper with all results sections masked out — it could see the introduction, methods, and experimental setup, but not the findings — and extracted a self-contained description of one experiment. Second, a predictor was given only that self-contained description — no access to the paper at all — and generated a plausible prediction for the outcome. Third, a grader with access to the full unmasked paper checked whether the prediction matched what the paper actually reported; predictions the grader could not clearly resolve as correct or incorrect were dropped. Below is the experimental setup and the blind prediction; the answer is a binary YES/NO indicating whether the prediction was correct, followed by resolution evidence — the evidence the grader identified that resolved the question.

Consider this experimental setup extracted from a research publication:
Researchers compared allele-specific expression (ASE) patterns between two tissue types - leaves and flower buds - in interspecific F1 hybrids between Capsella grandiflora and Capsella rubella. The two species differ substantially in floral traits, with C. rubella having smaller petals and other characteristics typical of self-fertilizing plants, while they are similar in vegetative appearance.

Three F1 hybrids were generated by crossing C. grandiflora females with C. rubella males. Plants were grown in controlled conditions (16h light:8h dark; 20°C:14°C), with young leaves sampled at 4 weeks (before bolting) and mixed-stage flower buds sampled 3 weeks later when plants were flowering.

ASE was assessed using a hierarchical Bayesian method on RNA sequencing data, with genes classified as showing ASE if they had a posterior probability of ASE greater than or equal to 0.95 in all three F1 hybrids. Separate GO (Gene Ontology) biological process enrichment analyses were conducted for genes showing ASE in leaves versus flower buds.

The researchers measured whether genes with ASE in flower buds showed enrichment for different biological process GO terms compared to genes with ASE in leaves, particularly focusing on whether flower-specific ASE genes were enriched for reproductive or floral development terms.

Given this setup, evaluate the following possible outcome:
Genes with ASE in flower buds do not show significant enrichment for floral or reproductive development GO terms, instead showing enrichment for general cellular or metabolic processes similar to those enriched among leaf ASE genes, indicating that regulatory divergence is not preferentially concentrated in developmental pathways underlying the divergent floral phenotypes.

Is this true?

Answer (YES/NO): NO